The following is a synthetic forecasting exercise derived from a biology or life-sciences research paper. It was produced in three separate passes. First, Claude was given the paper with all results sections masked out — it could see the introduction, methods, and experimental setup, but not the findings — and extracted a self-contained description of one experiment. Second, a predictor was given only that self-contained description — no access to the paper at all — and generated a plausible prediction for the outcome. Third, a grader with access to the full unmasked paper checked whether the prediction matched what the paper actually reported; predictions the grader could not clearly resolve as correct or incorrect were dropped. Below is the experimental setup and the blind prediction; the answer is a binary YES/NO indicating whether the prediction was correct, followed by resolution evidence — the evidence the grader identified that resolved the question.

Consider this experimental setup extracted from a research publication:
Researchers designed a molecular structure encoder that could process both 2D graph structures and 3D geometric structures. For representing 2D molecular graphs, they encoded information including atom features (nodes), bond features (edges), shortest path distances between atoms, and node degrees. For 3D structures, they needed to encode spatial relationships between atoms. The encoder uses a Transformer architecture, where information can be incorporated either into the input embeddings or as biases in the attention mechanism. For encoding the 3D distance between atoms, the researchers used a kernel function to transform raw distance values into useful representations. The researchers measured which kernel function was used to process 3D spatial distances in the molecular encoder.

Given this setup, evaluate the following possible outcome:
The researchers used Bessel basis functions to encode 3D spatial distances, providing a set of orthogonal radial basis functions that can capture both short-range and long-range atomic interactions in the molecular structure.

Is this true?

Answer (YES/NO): NO